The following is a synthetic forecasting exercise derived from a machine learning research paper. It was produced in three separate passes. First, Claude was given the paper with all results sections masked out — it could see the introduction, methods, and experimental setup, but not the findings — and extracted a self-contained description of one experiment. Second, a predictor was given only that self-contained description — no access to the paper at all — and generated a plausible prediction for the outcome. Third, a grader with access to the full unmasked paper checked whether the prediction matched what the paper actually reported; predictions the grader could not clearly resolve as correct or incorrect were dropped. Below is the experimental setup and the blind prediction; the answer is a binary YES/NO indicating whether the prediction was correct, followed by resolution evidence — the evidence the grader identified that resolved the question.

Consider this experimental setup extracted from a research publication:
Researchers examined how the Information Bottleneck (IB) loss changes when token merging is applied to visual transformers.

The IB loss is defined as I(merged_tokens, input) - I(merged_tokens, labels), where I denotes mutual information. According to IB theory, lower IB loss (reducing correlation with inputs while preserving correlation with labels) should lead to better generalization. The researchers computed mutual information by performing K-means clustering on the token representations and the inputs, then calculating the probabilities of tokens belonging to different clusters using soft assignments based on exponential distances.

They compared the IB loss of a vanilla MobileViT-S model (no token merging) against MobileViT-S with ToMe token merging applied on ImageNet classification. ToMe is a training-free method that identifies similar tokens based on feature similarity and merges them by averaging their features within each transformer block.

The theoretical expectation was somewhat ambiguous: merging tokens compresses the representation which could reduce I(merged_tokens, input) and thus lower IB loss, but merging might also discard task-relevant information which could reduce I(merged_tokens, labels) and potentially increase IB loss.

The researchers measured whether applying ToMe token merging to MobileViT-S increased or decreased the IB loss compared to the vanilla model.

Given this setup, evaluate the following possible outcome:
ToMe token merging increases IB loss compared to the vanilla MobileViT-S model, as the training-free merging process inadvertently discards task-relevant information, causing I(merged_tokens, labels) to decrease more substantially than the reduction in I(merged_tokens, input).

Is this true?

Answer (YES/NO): NO